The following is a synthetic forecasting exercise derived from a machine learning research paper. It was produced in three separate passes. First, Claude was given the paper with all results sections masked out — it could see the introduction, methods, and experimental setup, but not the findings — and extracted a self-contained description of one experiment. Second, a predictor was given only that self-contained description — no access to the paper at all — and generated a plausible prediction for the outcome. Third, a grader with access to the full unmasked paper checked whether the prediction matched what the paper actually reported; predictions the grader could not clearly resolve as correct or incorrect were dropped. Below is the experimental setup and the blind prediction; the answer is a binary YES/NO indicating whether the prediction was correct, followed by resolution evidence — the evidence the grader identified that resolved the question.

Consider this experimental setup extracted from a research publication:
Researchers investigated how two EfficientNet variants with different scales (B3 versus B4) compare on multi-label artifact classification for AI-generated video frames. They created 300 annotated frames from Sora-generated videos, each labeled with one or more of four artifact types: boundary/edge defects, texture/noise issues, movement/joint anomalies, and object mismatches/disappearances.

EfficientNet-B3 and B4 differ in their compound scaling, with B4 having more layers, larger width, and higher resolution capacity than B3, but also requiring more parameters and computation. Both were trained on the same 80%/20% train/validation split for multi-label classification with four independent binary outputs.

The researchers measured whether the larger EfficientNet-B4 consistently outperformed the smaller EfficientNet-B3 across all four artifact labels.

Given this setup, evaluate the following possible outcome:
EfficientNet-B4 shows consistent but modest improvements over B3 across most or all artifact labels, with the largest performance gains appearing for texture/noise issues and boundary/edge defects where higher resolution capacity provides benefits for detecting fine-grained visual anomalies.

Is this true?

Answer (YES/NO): NO